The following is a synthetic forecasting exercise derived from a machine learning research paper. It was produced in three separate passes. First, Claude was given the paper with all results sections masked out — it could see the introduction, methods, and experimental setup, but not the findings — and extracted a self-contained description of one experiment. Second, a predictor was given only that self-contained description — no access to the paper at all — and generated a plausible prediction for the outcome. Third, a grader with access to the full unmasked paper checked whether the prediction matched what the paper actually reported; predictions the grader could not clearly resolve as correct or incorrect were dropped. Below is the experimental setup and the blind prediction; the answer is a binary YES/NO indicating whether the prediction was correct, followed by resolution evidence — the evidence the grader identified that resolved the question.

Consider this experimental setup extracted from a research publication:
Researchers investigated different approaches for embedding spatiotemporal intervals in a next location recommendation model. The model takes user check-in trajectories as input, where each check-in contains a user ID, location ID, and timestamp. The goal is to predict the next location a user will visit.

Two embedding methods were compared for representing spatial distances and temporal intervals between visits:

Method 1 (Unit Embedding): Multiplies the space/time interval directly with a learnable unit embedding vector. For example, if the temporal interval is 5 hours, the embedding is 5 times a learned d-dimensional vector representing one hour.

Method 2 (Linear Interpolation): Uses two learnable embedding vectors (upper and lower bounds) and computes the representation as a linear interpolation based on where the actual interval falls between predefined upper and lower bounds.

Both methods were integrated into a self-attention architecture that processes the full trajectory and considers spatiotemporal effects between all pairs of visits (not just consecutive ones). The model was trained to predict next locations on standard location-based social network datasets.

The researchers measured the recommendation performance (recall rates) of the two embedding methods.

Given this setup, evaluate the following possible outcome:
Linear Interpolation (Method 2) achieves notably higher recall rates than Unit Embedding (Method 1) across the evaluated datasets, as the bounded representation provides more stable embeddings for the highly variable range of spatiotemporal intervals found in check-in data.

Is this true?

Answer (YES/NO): NO